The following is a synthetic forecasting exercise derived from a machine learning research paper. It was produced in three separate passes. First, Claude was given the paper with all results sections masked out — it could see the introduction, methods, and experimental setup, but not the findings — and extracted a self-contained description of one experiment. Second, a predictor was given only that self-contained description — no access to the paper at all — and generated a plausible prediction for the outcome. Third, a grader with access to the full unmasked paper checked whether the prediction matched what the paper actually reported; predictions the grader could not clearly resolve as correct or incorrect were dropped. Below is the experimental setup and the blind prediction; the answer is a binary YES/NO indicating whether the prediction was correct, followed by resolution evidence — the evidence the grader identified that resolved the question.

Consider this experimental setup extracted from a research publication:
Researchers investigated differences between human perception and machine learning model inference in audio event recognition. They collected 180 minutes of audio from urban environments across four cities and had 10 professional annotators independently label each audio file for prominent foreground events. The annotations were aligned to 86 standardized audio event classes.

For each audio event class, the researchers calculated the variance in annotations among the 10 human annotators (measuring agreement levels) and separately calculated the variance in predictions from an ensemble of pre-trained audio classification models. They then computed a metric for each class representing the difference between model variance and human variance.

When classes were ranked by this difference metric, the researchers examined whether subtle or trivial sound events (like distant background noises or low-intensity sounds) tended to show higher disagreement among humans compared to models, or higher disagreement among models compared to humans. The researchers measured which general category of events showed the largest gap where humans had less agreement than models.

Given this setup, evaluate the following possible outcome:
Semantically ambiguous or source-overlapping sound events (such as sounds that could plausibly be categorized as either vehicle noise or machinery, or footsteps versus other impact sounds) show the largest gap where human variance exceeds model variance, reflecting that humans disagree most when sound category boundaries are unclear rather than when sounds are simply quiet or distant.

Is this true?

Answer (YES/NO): NO